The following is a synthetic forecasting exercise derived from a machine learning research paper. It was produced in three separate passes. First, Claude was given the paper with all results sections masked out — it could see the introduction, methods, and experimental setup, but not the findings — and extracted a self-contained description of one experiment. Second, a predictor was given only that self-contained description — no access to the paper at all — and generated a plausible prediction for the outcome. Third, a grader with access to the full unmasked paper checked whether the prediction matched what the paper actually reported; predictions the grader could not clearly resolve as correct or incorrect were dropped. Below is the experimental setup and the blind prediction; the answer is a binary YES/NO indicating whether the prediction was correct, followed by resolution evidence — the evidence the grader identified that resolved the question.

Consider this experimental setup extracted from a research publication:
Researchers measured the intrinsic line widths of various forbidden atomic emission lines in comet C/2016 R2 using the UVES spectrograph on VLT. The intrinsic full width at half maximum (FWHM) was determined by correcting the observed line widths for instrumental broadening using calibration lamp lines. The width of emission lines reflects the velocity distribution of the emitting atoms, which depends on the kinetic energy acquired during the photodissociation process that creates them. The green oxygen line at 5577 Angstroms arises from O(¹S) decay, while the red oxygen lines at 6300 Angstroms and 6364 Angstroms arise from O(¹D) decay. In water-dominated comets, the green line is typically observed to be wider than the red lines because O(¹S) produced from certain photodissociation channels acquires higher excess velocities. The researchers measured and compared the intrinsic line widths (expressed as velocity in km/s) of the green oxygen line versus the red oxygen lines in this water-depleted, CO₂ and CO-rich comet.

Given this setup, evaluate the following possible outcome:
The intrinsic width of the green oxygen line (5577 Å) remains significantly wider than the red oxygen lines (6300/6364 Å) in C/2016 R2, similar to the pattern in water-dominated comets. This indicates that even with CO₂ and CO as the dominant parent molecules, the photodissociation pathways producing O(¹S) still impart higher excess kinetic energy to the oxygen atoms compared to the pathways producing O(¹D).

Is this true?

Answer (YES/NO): YES